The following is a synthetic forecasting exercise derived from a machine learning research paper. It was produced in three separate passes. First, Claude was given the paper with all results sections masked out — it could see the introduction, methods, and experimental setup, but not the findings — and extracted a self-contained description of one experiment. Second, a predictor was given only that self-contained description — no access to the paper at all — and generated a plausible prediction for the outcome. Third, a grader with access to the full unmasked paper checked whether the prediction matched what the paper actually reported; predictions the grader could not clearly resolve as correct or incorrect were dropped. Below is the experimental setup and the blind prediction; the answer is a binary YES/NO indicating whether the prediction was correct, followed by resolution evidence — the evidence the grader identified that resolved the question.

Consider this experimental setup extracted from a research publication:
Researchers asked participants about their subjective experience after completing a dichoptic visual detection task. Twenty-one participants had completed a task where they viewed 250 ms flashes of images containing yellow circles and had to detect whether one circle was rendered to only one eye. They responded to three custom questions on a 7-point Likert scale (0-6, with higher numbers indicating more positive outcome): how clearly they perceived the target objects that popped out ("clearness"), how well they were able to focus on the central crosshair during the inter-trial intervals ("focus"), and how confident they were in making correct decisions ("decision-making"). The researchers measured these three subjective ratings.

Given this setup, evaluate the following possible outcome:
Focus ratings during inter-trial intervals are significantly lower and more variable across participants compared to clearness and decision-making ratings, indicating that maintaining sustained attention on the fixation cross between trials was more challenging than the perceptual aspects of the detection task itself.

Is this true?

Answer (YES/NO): NO